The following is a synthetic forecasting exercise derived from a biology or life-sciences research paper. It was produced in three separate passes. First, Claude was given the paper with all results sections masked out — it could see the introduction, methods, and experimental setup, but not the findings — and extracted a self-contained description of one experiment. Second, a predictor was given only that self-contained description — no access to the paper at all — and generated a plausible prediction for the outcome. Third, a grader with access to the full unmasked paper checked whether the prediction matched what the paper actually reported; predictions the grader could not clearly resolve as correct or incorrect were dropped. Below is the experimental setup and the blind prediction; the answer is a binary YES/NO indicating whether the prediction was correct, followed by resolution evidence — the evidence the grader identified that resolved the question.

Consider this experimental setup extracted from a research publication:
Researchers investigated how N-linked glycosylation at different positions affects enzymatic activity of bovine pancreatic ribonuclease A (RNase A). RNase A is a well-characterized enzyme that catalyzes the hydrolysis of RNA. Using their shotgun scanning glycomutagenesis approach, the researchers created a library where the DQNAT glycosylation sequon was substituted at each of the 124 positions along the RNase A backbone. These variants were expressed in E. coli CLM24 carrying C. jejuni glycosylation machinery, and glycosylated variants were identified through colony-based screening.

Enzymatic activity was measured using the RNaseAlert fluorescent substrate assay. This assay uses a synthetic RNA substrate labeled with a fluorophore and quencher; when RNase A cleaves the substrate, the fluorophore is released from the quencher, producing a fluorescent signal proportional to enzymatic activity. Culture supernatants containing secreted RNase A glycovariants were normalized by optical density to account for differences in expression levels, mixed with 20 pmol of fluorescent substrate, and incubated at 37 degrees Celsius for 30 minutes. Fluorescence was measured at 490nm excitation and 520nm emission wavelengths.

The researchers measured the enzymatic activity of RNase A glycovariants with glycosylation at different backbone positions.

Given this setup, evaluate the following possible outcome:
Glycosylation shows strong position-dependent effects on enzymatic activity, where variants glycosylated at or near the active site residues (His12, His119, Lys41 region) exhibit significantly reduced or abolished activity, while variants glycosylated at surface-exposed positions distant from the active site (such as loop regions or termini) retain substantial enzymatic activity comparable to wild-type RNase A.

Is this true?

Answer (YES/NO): NO